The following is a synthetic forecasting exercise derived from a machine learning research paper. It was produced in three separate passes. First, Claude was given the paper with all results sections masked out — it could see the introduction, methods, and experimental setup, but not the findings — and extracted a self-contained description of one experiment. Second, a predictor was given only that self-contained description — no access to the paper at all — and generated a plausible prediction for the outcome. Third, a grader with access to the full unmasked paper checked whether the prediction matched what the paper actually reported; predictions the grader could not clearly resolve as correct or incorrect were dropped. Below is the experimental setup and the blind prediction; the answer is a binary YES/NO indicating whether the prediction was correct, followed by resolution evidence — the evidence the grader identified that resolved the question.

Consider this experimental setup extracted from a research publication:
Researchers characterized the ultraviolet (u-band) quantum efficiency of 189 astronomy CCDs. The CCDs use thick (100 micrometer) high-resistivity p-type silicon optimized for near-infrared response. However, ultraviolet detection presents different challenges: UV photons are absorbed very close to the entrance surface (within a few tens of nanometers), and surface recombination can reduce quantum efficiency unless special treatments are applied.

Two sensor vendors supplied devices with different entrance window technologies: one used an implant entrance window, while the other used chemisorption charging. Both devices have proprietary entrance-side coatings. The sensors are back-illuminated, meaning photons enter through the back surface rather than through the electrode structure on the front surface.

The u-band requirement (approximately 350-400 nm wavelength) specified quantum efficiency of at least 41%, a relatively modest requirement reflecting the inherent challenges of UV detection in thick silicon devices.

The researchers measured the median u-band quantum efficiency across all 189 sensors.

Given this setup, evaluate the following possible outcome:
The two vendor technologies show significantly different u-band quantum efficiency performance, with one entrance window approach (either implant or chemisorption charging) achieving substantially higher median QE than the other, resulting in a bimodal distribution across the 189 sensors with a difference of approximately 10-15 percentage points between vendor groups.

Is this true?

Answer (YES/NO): NO